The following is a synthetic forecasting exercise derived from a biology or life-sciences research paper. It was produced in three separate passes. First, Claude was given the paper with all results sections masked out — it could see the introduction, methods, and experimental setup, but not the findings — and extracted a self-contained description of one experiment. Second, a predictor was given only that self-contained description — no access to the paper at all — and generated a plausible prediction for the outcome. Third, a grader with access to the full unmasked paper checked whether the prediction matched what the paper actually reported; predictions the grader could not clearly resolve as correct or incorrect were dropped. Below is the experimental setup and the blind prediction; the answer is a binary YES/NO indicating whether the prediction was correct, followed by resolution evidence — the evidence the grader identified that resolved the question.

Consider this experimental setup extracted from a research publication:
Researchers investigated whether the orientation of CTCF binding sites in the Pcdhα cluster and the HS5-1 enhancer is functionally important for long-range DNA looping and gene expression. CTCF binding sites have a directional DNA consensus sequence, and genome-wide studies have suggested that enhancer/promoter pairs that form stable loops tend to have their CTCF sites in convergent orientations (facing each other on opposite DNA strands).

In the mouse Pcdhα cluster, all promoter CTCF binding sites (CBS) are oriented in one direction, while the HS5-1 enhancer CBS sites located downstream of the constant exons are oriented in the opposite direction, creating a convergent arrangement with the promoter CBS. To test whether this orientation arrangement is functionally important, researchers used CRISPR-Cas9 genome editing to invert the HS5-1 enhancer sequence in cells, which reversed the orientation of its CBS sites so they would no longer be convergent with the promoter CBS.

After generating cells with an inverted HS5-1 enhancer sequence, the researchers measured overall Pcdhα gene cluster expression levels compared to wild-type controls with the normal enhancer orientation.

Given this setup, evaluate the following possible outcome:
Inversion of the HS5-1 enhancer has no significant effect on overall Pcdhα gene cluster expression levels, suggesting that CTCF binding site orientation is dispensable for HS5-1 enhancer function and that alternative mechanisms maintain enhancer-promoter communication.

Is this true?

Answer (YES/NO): NO